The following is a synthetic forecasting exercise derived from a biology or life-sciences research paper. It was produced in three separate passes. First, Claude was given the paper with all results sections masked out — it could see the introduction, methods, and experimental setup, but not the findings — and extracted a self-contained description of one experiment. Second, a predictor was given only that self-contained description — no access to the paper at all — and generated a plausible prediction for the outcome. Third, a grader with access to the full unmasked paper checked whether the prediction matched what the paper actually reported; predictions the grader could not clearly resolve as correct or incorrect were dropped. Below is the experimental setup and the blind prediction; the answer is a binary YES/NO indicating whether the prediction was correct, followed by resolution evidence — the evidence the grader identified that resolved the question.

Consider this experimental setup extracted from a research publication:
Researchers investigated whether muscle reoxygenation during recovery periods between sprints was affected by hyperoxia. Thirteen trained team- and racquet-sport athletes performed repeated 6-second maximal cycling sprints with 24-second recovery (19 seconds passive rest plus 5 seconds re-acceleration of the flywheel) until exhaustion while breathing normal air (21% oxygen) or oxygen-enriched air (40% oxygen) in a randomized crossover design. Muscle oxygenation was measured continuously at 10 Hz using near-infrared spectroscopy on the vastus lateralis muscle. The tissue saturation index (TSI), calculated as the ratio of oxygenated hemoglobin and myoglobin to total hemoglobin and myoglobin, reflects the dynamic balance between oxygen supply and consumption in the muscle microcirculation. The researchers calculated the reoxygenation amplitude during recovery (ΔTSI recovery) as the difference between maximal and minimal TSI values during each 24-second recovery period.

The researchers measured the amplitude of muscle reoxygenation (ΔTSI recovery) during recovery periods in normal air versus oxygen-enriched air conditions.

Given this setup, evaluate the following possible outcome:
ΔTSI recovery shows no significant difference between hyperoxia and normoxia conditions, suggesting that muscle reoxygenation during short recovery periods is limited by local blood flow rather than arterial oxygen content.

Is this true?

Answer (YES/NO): NO